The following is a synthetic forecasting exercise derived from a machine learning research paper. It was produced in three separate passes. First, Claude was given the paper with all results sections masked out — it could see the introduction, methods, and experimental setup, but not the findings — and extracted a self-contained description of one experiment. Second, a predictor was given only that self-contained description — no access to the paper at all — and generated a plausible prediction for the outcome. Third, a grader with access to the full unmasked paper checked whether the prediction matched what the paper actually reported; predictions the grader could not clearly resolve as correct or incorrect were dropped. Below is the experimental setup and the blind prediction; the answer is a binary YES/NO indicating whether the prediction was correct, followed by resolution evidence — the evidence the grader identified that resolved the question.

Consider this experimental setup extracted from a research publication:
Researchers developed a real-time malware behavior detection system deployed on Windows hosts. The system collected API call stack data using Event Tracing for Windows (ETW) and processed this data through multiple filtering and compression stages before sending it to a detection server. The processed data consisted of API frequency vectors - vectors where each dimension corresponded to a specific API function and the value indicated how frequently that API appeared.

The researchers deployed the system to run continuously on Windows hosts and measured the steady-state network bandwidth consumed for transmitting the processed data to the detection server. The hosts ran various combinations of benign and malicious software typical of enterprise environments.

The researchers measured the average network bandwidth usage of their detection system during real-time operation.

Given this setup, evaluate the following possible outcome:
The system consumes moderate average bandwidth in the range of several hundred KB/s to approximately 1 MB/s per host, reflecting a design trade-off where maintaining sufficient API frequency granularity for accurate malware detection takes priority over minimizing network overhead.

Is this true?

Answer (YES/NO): NO